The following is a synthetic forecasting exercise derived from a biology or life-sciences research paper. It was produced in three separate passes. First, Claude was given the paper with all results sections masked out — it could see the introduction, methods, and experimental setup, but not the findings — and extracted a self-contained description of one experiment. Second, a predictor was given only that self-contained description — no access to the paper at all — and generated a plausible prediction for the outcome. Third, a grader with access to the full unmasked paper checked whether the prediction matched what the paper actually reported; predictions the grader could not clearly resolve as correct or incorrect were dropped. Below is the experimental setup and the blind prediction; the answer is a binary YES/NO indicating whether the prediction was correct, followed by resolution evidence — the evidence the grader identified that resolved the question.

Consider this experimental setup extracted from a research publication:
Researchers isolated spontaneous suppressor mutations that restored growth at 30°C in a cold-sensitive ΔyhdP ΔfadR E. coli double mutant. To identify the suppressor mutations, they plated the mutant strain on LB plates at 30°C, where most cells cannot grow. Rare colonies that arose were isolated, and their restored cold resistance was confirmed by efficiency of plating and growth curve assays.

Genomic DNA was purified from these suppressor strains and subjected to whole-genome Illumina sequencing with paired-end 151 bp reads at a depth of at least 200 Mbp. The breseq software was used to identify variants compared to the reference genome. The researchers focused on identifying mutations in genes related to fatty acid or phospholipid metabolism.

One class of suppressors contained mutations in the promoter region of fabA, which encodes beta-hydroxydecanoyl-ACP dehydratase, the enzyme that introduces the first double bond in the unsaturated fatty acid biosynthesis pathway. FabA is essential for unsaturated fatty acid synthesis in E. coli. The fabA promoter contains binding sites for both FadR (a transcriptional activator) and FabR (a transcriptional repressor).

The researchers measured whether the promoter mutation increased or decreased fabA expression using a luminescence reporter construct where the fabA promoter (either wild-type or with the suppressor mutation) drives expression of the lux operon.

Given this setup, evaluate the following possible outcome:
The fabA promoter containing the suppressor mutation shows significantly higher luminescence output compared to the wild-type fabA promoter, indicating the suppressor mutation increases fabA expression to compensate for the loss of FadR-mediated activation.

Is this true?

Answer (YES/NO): YES